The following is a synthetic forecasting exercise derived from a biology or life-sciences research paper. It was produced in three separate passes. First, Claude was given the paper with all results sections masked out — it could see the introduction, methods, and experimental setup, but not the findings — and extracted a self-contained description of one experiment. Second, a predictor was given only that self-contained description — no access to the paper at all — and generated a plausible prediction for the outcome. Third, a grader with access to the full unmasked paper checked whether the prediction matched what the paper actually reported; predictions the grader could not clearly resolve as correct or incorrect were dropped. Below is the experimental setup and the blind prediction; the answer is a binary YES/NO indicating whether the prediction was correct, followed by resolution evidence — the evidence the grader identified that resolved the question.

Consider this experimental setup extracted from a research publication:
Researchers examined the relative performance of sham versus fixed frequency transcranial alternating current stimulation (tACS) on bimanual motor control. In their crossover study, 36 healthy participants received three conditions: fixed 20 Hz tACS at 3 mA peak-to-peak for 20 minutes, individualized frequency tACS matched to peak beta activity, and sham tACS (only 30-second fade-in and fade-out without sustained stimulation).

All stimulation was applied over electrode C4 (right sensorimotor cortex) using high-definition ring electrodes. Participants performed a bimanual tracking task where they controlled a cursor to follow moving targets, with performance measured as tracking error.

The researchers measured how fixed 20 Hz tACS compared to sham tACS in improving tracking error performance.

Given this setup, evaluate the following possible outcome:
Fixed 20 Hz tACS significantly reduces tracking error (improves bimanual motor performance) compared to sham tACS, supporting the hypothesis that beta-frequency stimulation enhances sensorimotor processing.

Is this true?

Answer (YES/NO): NO